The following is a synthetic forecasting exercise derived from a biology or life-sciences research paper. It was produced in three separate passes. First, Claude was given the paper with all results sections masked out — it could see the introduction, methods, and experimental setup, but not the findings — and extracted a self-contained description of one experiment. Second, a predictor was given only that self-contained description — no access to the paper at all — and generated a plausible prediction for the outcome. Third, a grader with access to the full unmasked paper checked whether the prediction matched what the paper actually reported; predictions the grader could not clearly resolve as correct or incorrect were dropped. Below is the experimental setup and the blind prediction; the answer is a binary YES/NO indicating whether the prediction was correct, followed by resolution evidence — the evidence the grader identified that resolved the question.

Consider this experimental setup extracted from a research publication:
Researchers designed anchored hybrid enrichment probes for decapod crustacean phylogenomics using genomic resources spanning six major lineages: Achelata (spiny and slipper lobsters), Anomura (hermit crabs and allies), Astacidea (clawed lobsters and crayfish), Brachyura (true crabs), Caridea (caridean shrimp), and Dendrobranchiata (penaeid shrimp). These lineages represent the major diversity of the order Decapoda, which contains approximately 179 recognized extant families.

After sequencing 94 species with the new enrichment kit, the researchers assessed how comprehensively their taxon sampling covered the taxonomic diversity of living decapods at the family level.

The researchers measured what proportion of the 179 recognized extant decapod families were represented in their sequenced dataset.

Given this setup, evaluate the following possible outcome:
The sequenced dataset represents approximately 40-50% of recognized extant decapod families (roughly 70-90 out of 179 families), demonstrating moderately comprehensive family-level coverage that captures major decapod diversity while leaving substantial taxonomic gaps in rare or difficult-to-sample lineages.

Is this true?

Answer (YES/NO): NO